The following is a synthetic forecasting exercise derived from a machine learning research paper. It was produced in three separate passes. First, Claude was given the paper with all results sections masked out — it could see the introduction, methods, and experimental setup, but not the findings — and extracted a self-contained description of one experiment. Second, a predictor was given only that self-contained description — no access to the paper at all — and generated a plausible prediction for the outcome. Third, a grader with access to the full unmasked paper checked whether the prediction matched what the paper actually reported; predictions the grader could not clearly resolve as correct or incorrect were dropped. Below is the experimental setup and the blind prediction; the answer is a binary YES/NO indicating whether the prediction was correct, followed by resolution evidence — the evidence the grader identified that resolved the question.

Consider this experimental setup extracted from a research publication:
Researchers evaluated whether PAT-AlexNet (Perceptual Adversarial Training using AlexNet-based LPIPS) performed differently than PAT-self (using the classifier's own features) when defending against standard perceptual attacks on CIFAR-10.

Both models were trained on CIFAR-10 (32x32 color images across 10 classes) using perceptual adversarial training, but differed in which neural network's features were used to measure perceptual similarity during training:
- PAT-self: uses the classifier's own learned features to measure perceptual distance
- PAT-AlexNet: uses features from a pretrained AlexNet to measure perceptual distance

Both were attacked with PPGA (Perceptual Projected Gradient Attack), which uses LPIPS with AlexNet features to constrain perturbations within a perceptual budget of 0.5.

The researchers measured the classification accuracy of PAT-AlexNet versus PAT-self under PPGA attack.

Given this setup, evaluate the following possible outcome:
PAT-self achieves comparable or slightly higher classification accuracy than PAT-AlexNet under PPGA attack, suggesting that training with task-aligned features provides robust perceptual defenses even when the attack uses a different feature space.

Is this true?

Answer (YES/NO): NO